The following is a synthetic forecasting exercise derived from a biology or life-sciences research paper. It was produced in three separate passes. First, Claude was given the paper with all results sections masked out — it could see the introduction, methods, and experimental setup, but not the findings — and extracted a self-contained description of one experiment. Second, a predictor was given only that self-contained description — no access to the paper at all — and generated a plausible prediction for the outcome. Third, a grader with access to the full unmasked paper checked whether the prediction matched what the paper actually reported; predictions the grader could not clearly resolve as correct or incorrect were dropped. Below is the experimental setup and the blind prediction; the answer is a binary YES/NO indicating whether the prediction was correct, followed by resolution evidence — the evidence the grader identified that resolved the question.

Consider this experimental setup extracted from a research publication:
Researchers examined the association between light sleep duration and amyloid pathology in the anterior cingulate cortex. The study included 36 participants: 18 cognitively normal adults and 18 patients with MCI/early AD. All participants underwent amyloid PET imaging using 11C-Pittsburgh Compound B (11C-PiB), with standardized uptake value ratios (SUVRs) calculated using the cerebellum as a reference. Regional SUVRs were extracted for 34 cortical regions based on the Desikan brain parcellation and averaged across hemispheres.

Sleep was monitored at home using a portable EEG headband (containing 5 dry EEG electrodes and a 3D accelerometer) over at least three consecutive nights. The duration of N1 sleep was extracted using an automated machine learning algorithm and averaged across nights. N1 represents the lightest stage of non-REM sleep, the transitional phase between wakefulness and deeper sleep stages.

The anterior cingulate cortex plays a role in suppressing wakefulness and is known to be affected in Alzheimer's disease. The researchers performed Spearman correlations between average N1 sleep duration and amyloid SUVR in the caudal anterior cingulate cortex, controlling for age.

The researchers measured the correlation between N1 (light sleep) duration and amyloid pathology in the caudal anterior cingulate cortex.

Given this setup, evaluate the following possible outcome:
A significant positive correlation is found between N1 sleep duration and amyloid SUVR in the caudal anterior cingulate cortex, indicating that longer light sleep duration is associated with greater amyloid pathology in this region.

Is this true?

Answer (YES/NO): YES